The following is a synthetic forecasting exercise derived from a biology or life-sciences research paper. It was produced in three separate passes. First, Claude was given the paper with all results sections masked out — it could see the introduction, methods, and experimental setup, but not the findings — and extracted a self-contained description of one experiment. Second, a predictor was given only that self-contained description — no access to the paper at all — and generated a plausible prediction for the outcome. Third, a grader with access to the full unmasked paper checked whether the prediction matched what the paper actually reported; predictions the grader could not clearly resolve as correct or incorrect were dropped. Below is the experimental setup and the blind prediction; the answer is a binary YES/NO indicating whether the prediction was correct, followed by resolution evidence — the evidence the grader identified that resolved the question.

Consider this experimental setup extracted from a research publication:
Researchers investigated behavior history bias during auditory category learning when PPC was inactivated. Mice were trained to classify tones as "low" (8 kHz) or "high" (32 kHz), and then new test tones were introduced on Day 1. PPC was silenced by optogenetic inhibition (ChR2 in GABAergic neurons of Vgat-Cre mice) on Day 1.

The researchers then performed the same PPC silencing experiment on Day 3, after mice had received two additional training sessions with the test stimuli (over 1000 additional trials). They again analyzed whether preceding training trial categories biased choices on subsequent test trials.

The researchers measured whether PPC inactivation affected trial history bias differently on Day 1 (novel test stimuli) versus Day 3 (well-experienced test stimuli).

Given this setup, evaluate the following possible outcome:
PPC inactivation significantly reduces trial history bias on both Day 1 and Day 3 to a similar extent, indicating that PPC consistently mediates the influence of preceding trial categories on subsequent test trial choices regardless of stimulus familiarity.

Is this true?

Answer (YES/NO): NO